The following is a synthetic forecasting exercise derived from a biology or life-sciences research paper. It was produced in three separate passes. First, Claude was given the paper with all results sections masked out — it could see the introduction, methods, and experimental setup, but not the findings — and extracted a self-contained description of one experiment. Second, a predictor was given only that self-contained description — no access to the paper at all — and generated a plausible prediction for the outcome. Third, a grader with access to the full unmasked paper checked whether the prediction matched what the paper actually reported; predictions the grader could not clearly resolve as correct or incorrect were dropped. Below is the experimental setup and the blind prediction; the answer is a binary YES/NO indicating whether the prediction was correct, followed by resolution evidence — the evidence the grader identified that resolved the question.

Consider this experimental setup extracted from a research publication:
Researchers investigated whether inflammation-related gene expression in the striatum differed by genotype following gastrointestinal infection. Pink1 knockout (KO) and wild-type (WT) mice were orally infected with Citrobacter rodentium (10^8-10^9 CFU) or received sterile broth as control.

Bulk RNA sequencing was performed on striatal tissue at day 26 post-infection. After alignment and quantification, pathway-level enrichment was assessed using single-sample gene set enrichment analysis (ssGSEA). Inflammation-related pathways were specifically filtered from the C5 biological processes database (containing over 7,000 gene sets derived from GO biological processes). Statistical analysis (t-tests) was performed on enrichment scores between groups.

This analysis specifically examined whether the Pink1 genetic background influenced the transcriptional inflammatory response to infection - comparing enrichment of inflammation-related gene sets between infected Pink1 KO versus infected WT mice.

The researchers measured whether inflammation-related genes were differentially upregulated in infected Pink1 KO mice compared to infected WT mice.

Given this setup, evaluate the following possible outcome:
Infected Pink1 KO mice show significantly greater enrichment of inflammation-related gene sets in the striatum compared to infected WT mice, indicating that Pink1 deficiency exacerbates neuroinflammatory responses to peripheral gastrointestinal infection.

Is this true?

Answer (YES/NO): YES